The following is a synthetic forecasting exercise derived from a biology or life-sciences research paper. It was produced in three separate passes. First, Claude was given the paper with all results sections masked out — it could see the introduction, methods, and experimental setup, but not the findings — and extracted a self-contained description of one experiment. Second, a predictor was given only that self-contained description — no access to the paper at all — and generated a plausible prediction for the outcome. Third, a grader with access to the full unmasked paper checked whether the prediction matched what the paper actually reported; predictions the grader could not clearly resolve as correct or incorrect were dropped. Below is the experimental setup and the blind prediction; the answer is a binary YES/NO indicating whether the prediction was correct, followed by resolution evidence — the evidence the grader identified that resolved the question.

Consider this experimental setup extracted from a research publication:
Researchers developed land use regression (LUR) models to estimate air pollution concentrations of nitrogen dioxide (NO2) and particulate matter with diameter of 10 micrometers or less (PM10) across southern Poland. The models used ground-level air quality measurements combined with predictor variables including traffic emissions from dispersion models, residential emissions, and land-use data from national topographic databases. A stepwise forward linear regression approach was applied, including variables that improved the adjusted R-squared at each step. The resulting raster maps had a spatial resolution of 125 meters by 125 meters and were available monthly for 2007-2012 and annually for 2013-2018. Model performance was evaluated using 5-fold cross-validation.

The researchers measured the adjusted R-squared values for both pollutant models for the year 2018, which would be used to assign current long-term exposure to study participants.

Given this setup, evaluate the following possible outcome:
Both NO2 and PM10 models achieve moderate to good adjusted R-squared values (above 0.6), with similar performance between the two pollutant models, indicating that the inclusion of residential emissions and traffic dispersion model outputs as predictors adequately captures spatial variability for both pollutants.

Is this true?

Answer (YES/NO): NO